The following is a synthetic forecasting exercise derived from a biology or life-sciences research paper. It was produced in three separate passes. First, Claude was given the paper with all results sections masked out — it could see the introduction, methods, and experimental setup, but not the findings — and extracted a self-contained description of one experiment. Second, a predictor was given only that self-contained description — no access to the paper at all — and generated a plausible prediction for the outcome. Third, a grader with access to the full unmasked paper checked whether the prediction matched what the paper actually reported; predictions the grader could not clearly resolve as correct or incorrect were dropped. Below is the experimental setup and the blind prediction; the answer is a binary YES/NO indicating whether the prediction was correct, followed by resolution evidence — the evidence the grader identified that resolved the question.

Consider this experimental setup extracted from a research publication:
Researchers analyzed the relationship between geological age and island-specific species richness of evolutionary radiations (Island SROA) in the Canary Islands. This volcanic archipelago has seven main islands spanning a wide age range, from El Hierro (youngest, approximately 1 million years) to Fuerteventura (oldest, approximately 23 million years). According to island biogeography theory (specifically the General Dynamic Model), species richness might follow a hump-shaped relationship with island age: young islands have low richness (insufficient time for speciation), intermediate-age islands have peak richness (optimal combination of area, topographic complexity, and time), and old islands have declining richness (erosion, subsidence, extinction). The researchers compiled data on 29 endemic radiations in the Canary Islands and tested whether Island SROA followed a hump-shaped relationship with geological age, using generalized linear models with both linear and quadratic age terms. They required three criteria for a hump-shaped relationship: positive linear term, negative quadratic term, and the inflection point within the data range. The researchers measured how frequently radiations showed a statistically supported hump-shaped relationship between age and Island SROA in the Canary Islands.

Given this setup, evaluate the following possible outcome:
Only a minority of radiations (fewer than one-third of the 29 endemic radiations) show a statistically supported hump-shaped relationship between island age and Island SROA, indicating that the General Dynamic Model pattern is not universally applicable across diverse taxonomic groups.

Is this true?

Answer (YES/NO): YES